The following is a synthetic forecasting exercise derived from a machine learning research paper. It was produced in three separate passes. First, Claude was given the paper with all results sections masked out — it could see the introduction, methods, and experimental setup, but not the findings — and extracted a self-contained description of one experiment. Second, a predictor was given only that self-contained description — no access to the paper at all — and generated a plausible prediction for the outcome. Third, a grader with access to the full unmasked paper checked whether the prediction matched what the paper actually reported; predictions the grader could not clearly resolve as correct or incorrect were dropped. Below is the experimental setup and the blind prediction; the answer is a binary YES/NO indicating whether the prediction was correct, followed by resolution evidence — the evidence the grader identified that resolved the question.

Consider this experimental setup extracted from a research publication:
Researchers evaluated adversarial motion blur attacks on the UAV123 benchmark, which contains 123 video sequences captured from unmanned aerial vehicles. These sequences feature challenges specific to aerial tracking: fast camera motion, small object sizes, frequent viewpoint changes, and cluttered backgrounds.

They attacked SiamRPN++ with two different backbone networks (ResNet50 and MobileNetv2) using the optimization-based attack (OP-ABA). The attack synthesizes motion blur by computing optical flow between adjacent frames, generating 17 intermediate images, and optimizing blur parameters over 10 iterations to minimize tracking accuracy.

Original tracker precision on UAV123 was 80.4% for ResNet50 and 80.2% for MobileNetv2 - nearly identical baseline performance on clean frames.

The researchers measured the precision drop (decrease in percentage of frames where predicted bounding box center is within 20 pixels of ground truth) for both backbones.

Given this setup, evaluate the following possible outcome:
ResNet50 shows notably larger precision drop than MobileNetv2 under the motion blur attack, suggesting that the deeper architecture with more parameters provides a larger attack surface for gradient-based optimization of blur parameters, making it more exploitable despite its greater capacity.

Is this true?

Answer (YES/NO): NO